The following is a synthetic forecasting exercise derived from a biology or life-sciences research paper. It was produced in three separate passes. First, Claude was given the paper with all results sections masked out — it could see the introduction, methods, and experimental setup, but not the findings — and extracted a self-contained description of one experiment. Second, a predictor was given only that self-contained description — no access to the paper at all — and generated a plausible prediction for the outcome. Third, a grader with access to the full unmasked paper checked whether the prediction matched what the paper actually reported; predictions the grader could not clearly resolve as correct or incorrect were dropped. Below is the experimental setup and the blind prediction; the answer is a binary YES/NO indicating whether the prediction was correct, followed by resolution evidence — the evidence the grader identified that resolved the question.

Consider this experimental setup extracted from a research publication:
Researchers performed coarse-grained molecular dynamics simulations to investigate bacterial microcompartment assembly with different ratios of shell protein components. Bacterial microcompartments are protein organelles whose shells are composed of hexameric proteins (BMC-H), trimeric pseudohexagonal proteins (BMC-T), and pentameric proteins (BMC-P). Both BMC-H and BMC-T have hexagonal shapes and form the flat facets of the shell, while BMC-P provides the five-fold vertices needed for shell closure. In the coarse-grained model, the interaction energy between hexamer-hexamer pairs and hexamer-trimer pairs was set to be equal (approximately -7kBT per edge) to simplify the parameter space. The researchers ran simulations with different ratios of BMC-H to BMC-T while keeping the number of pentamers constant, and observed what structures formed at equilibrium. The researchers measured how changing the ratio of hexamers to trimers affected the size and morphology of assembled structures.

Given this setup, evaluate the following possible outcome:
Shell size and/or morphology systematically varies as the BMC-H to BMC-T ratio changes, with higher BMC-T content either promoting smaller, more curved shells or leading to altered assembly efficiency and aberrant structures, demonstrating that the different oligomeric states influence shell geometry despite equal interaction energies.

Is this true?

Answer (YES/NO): NO